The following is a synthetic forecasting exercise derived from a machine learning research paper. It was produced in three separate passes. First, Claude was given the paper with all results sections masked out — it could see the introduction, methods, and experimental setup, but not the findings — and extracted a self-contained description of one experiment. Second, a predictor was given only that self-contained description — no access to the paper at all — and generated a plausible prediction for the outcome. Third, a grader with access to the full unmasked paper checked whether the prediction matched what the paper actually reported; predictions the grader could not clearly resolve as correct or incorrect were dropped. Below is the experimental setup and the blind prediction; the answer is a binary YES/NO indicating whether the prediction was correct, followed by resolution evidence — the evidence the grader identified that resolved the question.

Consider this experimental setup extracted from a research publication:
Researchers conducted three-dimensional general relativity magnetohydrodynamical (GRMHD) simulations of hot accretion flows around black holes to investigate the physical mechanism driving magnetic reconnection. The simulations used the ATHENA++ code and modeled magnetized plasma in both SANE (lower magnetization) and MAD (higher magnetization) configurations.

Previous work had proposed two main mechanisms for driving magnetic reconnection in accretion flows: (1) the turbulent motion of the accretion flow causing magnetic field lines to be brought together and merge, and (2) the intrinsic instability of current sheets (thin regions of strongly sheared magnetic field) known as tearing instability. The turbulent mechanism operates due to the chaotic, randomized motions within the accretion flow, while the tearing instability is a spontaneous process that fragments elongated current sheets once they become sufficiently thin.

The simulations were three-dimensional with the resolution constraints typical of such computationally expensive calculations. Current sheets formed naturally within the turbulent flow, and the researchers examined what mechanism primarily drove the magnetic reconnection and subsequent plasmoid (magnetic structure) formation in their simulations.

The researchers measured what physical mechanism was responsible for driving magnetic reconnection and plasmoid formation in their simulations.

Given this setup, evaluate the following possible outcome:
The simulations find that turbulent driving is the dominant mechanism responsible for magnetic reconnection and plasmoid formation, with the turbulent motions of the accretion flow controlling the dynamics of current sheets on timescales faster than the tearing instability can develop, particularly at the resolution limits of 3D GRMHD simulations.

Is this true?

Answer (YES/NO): NO